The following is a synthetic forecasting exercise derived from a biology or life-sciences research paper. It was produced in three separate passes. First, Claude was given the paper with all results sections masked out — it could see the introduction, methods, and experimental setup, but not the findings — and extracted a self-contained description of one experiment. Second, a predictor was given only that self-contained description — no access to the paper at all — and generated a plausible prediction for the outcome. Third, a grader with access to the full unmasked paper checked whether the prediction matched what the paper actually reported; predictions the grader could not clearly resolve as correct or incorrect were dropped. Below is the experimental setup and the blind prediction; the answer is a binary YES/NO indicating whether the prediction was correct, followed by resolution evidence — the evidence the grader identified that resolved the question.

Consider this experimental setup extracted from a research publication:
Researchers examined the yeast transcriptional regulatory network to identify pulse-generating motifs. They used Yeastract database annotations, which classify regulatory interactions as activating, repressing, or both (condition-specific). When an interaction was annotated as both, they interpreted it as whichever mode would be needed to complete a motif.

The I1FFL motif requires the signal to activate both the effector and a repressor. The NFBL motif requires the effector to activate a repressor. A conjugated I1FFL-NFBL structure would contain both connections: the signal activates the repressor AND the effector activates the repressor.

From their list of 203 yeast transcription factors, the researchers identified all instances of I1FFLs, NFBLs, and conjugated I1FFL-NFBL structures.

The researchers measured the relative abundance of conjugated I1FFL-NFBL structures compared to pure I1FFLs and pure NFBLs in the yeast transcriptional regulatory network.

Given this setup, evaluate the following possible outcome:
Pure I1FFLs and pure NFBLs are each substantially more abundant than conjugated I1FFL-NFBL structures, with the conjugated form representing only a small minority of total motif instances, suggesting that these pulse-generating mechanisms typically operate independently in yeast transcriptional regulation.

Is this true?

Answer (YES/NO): YES